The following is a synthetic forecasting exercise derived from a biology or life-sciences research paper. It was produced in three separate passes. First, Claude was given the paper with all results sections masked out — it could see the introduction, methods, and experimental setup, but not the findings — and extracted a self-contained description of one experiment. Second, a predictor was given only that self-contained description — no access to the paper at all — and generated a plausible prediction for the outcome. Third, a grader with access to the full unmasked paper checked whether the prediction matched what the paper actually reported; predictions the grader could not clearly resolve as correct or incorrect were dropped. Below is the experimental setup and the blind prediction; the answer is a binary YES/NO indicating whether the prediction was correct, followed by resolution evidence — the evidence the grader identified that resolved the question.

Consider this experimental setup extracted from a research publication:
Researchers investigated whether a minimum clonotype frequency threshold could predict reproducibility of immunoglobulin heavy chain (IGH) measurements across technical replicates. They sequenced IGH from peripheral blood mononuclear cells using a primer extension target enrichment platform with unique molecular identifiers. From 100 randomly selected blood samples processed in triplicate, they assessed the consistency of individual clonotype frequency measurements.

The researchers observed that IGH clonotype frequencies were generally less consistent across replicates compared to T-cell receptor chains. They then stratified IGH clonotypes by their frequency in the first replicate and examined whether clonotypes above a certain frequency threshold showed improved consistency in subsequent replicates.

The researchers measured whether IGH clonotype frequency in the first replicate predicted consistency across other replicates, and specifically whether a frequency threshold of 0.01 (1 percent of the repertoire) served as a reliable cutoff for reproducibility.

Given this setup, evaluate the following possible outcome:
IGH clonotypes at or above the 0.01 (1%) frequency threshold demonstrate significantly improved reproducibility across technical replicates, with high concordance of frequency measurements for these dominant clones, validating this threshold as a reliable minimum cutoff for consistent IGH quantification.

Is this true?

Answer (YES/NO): YES